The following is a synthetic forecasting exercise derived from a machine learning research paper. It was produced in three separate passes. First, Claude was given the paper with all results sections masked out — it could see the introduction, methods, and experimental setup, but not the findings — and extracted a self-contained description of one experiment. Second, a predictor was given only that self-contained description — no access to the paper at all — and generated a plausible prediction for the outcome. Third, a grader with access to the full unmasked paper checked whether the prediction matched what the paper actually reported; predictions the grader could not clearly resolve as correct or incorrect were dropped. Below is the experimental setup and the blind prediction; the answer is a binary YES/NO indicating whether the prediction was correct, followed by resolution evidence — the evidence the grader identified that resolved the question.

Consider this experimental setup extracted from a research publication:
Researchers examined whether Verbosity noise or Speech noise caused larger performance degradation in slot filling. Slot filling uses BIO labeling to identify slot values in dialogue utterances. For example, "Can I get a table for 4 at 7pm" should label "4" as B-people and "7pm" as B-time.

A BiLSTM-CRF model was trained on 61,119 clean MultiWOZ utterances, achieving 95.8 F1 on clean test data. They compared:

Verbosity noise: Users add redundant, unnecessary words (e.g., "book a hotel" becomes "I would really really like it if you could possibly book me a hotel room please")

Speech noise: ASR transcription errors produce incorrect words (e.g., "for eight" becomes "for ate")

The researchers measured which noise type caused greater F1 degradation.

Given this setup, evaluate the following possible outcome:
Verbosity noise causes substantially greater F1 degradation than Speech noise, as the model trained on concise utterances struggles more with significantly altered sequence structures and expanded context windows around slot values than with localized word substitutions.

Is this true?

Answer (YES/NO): NO